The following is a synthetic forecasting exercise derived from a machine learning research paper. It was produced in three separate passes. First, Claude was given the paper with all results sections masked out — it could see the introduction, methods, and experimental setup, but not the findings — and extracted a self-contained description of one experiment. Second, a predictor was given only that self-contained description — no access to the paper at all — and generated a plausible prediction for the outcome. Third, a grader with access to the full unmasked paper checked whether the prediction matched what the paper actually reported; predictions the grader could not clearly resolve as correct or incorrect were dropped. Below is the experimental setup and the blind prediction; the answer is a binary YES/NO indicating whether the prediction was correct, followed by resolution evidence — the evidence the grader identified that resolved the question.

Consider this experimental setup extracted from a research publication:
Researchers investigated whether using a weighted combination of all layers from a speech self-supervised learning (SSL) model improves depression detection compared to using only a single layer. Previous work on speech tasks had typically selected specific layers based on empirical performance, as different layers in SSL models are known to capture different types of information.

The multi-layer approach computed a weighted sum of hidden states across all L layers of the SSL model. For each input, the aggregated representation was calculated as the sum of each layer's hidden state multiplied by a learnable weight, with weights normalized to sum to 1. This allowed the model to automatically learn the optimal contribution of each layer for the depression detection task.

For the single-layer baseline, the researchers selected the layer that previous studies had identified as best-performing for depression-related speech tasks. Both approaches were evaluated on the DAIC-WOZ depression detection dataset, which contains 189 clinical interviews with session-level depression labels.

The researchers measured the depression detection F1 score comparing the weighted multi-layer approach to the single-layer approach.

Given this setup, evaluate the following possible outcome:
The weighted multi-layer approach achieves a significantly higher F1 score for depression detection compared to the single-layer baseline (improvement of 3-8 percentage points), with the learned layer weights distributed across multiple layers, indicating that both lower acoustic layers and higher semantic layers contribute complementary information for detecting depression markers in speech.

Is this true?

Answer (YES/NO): NO